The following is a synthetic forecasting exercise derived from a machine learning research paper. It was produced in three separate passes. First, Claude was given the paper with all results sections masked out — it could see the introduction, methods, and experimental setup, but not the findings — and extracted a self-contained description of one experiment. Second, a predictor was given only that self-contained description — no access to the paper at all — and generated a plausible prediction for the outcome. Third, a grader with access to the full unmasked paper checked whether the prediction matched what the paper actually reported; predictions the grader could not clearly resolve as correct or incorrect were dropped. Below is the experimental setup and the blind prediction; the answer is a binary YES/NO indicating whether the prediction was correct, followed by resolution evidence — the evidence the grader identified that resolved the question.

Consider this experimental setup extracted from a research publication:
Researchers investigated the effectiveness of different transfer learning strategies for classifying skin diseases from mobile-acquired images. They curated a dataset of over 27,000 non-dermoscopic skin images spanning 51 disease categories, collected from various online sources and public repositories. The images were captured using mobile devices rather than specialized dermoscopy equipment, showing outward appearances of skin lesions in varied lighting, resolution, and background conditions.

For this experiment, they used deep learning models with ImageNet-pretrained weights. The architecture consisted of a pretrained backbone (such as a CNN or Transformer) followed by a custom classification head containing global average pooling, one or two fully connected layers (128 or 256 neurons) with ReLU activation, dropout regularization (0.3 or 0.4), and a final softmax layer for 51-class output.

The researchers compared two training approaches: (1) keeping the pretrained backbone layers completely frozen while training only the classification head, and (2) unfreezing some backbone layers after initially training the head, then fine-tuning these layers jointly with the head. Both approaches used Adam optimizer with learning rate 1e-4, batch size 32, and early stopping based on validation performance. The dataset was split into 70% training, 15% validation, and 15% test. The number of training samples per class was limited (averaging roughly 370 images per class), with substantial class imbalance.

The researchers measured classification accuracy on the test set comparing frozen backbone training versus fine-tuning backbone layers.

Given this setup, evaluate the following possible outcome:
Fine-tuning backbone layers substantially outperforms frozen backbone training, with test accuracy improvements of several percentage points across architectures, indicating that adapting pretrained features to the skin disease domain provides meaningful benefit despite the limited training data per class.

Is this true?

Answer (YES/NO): NO